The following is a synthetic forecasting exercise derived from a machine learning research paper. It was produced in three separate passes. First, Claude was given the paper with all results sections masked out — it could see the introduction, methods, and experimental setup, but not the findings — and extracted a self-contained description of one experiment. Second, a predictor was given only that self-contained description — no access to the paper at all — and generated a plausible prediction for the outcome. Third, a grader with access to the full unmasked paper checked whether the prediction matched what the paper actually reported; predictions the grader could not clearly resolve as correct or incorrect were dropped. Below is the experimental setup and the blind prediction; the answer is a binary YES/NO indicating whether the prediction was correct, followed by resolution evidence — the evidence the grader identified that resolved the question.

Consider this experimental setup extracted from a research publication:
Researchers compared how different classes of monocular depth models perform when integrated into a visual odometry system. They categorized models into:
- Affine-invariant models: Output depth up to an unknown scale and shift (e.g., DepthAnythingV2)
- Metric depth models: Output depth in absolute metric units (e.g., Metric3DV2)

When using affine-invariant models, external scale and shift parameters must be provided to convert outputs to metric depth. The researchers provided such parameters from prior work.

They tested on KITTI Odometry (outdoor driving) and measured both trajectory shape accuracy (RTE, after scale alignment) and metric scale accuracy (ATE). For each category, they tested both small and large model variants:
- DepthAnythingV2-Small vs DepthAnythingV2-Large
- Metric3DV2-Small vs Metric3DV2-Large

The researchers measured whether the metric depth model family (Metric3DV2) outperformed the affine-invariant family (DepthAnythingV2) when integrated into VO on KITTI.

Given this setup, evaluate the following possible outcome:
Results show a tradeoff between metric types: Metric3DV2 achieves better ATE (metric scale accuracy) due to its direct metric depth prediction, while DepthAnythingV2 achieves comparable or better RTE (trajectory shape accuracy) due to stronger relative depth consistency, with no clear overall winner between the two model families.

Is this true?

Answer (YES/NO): NO